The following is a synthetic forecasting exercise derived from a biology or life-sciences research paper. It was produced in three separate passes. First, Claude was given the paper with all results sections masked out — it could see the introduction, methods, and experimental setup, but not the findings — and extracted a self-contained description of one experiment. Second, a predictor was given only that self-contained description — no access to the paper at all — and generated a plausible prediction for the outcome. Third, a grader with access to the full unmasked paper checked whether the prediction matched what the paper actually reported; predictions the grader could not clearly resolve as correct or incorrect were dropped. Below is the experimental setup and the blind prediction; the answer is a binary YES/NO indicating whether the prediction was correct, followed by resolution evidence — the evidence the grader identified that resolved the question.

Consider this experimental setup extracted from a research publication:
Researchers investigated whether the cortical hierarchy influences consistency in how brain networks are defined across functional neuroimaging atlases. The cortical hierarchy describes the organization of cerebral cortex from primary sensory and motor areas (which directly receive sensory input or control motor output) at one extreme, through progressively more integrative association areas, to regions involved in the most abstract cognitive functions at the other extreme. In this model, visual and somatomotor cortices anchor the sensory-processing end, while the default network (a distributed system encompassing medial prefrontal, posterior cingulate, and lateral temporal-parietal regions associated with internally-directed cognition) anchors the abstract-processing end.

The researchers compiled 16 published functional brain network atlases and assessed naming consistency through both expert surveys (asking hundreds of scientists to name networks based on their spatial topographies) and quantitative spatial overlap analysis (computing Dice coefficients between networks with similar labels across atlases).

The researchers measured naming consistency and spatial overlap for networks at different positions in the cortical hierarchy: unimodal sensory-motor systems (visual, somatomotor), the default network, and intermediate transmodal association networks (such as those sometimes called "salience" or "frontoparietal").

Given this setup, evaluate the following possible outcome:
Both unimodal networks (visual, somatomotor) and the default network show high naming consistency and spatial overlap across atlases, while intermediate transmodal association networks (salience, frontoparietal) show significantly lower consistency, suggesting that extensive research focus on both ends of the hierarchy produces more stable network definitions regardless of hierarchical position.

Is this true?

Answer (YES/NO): YES